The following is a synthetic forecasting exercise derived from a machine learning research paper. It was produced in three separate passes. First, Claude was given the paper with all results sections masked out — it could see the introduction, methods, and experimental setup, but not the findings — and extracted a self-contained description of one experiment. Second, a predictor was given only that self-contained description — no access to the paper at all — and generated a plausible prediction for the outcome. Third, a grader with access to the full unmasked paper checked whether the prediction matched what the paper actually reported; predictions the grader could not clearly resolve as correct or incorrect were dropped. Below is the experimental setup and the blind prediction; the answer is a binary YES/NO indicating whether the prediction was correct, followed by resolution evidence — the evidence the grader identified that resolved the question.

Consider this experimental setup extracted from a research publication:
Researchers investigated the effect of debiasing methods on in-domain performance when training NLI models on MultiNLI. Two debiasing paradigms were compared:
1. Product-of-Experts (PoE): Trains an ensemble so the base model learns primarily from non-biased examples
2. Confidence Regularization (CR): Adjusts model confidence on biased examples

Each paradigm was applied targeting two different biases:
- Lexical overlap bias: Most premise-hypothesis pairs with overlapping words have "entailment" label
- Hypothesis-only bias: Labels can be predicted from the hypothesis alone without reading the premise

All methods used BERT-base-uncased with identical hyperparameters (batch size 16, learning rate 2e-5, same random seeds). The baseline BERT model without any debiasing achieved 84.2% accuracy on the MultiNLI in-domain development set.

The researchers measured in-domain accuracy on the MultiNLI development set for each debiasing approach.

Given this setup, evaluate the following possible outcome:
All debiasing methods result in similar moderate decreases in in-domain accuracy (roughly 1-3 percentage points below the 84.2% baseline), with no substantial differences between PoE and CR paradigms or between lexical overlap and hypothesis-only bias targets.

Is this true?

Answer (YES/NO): NO